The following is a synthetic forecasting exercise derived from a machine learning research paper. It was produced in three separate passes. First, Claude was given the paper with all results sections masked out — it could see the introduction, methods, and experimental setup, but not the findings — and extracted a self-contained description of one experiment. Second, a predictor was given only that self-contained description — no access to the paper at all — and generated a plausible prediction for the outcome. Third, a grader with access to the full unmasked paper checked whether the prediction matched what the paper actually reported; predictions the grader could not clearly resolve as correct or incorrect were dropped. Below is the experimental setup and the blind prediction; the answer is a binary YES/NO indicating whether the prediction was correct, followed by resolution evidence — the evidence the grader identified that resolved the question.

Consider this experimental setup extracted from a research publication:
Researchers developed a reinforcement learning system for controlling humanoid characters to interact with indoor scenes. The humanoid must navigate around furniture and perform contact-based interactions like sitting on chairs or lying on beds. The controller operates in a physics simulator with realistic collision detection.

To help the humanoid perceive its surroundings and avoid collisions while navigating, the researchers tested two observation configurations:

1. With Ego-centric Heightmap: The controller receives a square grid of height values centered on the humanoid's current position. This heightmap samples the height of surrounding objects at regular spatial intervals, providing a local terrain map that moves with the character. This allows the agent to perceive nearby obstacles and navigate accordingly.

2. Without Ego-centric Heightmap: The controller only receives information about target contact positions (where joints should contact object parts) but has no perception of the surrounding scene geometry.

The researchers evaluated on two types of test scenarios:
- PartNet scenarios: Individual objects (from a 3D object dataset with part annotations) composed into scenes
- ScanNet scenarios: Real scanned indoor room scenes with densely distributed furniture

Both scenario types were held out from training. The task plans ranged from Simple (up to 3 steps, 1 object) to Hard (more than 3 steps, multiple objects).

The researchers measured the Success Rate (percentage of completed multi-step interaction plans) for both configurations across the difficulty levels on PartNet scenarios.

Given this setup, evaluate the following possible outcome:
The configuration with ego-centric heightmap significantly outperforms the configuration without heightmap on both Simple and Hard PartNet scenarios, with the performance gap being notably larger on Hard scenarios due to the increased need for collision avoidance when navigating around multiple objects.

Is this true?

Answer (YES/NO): YES